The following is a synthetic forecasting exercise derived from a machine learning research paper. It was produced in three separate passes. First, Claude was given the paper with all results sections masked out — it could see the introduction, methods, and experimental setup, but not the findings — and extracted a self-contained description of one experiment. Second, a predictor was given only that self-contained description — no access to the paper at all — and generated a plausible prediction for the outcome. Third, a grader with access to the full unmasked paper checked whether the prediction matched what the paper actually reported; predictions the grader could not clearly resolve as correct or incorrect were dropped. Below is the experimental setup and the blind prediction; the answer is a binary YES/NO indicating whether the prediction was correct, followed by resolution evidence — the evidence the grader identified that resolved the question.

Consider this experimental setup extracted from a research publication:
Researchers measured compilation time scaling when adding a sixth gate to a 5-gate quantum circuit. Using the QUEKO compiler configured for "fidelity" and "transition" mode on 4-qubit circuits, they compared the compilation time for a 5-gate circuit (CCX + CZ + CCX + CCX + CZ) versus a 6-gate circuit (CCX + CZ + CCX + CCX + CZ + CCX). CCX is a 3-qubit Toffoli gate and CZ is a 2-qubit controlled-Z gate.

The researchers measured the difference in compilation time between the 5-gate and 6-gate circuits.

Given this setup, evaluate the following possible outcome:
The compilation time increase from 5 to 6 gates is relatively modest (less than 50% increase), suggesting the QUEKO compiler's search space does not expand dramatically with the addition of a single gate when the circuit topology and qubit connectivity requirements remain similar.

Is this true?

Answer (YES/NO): NO